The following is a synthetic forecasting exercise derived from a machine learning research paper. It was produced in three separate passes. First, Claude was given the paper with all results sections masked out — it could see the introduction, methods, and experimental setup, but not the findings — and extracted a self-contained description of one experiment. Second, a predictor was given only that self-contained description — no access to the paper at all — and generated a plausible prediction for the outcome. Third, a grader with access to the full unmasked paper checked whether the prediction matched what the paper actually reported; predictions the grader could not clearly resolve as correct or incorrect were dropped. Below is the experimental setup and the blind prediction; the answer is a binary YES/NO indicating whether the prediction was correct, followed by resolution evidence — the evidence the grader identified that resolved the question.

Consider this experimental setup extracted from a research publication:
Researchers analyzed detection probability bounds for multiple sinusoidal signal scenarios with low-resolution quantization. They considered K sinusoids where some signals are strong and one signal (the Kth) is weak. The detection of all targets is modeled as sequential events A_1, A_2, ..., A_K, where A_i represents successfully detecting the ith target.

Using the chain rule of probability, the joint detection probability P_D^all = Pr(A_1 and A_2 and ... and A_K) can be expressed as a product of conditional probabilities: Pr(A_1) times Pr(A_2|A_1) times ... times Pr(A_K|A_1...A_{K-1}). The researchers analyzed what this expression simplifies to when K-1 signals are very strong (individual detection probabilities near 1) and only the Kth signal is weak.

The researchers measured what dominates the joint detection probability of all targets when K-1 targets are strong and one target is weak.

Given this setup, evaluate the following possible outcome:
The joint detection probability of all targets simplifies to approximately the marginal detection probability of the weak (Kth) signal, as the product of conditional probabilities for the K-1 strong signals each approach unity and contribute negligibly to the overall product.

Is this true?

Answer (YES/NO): NO